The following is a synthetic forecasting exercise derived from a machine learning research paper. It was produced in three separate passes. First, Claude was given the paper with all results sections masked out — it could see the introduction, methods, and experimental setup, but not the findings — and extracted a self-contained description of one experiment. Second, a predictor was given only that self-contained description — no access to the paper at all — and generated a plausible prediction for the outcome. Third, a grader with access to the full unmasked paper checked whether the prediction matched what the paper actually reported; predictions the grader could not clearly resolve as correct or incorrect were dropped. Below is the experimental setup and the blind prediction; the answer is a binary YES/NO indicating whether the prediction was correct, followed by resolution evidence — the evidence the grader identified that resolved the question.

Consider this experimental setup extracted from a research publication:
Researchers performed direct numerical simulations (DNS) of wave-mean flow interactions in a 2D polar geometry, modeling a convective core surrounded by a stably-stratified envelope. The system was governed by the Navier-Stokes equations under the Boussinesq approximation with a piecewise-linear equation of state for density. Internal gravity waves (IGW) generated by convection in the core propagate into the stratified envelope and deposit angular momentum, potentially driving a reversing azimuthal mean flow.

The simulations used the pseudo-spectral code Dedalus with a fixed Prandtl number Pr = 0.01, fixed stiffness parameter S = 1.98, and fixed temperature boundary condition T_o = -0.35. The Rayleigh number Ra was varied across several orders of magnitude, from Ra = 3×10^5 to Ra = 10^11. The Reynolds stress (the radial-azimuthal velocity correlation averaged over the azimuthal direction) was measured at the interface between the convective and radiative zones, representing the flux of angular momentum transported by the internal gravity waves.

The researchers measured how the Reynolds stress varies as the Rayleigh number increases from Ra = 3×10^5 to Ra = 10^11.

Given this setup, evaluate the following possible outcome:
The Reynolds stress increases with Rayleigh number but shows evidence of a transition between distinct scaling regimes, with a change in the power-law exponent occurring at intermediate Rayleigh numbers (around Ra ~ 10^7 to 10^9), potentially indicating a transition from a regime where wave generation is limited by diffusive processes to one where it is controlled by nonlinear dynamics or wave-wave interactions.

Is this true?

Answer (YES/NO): NO